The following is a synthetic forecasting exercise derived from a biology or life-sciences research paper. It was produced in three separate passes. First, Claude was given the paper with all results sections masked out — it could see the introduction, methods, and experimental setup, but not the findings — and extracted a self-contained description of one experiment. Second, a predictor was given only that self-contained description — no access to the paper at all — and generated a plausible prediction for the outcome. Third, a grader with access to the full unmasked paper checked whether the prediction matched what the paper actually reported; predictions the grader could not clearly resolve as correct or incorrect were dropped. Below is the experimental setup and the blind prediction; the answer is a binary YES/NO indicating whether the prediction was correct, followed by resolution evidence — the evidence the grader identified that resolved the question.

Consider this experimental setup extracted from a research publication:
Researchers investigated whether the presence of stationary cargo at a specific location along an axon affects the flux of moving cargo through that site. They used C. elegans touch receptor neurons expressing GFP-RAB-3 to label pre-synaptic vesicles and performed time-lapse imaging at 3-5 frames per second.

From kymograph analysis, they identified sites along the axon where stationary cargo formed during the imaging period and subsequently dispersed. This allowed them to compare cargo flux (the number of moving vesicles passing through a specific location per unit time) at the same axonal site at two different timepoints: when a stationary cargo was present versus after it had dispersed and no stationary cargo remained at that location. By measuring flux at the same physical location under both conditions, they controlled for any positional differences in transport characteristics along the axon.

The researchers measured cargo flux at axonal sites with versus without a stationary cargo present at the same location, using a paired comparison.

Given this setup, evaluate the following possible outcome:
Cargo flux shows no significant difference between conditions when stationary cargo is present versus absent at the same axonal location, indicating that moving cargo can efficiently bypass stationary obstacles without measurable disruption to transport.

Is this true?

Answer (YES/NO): NO